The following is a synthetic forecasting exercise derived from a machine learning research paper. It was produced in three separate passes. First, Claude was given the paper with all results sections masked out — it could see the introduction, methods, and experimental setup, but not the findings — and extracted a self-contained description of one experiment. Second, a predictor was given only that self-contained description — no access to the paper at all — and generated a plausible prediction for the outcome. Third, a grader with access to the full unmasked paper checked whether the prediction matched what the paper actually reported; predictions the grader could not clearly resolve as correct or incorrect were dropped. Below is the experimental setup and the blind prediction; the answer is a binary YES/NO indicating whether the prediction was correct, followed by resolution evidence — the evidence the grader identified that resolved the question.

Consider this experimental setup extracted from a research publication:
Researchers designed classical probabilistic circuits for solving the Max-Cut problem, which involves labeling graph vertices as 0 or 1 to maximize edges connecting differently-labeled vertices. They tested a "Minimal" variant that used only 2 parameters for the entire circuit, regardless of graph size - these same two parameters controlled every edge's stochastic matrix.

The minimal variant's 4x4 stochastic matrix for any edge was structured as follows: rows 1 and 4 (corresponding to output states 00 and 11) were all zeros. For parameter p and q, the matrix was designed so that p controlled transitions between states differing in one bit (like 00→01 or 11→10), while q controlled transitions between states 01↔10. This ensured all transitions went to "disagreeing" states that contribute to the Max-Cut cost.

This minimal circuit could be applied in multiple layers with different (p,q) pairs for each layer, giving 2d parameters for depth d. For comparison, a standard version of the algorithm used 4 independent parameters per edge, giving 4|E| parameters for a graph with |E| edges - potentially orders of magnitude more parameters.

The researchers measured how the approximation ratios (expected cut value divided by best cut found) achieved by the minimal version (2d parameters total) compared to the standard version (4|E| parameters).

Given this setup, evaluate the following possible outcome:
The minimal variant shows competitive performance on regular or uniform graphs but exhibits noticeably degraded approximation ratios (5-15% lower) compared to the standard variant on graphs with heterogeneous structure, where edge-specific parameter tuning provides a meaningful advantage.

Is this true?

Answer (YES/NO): NO